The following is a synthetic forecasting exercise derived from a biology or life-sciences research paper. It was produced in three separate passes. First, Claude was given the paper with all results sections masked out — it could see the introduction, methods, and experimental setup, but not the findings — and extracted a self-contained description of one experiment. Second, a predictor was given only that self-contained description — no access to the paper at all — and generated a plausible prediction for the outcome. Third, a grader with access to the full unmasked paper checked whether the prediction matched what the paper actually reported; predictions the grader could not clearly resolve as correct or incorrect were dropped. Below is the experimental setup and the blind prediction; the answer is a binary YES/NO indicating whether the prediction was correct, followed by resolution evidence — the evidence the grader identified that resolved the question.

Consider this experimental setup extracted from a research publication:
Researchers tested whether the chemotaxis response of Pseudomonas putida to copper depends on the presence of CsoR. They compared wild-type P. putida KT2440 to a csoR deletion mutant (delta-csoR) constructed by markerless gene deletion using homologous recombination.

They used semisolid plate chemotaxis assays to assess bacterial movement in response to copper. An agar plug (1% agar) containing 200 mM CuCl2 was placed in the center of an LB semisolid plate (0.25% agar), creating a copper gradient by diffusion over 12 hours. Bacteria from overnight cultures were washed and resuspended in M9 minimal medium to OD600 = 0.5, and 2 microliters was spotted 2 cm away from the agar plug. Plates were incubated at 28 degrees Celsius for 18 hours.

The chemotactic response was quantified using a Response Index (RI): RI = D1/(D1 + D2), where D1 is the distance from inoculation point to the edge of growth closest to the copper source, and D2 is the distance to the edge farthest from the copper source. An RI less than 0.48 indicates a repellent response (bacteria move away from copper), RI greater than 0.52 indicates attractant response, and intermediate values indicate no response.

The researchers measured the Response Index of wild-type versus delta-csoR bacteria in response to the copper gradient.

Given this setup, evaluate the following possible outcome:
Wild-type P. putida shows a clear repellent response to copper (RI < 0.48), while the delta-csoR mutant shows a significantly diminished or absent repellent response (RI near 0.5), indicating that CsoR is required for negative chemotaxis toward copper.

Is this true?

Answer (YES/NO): NO